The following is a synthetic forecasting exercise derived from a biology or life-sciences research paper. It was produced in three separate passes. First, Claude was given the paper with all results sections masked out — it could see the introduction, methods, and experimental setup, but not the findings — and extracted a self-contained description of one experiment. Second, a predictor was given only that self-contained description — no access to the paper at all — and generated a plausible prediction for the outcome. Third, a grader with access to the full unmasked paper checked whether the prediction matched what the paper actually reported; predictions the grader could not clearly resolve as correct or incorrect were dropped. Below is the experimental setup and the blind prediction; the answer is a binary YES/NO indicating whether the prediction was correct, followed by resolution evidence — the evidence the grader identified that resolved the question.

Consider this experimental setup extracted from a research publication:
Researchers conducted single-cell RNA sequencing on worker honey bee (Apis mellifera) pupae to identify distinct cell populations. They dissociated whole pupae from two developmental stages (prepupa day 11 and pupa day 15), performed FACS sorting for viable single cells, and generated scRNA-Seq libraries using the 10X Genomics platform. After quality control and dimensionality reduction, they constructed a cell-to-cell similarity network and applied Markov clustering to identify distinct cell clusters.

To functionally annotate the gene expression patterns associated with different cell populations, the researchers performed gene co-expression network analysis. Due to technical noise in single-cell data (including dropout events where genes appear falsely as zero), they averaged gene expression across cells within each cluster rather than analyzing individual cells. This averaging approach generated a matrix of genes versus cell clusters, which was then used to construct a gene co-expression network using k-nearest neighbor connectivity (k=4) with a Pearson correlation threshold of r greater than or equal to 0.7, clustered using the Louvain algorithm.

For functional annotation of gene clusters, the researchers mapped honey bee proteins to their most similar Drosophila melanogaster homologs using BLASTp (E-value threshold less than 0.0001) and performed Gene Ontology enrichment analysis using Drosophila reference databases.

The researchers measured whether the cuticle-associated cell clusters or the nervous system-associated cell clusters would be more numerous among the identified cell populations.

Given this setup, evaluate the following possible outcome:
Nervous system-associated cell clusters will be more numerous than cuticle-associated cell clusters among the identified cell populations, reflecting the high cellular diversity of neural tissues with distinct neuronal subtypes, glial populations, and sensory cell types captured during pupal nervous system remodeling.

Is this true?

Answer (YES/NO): NO